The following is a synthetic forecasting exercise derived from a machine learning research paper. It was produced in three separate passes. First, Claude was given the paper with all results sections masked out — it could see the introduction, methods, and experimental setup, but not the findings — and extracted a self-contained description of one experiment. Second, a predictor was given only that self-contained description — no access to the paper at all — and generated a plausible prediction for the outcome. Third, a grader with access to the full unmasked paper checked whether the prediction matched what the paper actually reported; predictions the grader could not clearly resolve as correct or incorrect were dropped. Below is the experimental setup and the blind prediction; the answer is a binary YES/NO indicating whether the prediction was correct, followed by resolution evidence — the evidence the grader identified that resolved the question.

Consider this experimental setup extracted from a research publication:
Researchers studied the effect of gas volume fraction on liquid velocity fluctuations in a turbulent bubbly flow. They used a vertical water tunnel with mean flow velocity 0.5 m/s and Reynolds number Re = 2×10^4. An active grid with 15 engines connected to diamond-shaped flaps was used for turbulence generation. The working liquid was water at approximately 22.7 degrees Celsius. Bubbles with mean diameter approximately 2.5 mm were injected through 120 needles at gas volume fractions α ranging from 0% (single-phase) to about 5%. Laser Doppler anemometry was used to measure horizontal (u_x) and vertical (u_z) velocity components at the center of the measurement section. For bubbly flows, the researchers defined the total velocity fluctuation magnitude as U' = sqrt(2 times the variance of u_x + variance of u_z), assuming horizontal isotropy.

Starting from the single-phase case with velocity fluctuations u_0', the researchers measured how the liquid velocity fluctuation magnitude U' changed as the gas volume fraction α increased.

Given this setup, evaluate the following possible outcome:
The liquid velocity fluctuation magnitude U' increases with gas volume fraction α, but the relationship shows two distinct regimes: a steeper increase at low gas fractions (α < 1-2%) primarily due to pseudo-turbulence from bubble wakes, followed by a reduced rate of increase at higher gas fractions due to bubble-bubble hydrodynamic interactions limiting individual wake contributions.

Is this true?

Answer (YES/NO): NO